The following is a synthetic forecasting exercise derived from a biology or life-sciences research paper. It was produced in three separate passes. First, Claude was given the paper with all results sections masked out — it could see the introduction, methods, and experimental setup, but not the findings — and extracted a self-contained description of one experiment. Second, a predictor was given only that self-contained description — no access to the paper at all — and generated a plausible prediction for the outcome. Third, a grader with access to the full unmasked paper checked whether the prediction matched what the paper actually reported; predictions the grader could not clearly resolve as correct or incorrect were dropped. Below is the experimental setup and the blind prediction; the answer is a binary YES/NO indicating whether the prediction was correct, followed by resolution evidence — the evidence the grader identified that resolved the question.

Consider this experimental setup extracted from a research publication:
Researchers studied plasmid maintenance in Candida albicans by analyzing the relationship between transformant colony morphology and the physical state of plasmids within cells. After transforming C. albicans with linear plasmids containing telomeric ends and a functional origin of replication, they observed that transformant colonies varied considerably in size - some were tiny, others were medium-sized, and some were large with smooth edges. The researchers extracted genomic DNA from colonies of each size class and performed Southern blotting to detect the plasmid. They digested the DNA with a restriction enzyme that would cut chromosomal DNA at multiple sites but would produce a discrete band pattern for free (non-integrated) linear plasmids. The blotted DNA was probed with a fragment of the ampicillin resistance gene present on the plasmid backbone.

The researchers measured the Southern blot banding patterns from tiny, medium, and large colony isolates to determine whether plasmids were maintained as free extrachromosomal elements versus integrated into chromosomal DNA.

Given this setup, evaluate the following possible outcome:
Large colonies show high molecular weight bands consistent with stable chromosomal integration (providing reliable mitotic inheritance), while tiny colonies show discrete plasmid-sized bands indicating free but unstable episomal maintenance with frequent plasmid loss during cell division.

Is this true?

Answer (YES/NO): NO